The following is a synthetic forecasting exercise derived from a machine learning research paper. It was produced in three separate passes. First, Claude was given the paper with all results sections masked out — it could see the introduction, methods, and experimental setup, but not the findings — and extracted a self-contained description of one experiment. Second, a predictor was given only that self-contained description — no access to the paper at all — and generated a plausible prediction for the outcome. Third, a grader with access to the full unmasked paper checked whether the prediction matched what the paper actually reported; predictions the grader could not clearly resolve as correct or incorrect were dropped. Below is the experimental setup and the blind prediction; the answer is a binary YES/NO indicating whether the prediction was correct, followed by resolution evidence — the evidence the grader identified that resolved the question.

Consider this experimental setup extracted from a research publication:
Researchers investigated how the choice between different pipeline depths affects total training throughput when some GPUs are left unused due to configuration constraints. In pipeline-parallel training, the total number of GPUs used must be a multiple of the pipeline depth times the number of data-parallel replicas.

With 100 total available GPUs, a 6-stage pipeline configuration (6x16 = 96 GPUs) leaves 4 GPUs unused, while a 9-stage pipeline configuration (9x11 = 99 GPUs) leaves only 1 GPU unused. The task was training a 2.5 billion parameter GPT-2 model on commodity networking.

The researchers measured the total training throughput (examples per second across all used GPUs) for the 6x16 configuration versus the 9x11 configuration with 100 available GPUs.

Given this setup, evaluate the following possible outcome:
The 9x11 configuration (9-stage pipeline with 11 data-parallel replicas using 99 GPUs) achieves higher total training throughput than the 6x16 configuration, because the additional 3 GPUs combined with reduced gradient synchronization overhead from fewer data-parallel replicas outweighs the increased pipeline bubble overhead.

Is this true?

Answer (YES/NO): YES